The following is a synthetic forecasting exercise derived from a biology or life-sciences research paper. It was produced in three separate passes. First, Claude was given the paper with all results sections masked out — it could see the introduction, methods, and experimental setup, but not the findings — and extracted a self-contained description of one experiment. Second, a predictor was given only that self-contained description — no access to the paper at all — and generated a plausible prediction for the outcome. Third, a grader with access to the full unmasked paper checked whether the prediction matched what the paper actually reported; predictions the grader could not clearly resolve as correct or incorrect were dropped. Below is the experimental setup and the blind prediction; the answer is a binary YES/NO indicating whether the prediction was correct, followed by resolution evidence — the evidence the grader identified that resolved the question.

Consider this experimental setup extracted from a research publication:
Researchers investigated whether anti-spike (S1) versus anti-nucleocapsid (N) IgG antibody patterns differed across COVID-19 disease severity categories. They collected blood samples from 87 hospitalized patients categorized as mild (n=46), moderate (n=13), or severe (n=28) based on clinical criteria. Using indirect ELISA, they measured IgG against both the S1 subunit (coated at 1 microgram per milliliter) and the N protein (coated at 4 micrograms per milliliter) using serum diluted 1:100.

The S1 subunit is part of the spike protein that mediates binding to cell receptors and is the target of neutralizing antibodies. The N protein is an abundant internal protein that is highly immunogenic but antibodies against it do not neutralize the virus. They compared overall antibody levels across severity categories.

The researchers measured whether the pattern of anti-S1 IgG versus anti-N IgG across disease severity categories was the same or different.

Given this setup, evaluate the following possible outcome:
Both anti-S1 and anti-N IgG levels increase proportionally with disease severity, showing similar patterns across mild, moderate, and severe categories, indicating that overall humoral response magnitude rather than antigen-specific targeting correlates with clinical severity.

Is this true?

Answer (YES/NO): NO